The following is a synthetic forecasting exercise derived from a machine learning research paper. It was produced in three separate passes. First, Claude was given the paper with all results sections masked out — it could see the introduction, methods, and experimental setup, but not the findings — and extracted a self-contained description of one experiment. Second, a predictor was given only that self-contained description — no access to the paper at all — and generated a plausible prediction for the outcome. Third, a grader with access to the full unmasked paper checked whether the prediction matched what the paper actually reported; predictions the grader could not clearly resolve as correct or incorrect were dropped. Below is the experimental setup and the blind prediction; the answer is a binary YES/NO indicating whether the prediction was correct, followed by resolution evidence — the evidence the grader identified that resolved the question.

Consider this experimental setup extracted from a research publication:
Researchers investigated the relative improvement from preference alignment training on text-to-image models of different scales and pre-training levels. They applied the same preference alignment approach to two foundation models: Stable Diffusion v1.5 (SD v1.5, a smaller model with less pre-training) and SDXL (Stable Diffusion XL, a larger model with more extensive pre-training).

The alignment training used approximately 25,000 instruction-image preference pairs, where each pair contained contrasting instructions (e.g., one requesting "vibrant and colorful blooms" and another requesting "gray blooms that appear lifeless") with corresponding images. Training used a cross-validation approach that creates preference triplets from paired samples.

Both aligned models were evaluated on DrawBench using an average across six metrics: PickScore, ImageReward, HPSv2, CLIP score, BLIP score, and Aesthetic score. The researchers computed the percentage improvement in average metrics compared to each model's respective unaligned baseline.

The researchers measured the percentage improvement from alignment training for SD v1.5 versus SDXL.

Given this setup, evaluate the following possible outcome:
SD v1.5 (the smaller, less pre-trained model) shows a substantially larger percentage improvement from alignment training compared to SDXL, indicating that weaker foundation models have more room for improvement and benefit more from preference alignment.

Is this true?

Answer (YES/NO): YES